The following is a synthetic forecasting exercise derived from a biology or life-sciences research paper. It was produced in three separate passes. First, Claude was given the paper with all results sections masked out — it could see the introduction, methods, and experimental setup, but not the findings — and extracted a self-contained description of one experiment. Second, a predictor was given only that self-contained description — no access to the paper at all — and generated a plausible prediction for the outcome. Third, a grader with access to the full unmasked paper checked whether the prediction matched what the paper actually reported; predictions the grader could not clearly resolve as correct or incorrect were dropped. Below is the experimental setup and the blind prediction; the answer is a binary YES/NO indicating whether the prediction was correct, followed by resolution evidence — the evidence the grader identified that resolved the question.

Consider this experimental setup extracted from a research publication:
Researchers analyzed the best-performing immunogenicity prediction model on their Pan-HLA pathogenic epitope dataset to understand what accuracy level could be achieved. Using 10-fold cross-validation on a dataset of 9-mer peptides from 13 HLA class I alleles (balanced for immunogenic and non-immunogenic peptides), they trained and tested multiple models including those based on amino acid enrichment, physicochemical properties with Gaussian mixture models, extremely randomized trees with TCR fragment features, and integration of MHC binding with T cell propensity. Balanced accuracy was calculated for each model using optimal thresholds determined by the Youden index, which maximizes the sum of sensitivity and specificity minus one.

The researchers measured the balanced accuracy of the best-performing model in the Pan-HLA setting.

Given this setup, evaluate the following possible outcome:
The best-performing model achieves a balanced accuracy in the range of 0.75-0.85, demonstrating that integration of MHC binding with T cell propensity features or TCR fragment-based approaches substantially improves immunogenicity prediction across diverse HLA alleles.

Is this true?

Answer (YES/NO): YES